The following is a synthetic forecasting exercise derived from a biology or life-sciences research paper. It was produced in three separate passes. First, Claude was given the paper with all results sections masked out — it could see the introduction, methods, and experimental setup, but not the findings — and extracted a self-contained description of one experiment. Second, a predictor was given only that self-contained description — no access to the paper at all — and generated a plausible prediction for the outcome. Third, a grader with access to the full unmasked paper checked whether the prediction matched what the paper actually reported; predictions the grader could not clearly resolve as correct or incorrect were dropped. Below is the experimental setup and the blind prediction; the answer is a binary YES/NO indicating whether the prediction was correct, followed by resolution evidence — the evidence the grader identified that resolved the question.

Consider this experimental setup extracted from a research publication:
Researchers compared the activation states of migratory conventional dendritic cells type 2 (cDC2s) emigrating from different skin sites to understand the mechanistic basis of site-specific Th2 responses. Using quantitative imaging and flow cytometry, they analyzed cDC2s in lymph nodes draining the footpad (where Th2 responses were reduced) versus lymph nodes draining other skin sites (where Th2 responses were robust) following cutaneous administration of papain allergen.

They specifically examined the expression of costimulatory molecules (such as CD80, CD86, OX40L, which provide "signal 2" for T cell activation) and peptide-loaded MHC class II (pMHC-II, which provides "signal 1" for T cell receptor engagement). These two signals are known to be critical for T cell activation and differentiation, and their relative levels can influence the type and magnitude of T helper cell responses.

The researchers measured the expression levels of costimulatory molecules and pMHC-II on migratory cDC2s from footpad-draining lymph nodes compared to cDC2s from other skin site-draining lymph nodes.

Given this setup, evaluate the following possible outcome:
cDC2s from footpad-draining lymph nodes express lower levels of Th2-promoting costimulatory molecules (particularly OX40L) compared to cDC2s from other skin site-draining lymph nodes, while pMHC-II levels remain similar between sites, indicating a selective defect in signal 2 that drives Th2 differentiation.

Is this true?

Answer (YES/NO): NO